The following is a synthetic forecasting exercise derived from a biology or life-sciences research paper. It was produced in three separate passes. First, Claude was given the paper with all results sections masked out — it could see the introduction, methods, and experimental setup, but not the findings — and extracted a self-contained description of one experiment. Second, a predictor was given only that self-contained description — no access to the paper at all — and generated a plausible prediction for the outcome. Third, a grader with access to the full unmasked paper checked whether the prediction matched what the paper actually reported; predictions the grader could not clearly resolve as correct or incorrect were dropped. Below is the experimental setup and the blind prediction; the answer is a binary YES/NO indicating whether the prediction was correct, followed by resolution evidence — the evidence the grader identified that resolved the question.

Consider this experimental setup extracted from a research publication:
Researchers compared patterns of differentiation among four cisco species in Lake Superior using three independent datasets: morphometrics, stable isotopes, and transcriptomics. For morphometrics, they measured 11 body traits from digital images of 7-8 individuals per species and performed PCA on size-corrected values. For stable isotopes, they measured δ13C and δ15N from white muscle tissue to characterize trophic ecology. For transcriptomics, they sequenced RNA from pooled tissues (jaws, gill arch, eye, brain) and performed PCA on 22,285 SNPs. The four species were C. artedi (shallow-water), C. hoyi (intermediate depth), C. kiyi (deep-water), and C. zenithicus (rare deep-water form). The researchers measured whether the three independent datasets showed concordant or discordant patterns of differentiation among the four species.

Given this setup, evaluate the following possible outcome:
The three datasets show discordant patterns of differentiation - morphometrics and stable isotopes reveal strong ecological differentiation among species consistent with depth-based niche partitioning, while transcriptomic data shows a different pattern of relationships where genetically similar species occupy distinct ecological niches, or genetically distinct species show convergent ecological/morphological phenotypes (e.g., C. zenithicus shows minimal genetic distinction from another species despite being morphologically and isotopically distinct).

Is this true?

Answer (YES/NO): NO